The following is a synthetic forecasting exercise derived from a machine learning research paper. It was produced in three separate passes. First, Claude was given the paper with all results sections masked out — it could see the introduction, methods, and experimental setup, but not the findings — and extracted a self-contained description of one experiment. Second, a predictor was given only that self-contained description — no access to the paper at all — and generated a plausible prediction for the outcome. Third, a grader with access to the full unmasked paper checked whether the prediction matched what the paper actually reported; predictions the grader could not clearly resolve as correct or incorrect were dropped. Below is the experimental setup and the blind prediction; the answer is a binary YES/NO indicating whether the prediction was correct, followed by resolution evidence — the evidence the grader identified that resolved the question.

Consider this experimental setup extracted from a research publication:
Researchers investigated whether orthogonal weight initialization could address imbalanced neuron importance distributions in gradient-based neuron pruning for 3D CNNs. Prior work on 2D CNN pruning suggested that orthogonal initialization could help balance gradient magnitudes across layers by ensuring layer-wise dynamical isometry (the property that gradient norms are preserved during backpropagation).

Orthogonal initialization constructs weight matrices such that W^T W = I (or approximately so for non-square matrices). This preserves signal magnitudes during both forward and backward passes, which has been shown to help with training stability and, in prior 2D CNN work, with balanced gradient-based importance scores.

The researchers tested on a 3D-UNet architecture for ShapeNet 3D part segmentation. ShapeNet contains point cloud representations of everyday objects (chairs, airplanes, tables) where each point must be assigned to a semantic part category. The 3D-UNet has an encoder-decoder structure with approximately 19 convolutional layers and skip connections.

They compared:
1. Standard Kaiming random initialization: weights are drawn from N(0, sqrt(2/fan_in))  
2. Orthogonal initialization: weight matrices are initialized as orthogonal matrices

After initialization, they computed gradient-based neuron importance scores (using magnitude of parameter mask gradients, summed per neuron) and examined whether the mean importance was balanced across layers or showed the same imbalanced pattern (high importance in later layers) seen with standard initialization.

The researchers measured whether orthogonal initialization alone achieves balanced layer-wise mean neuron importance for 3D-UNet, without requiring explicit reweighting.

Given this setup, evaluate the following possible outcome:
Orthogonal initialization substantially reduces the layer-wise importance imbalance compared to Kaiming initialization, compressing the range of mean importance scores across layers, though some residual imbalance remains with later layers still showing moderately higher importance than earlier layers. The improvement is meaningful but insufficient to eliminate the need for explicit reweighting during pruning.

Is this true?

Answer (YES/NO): NO